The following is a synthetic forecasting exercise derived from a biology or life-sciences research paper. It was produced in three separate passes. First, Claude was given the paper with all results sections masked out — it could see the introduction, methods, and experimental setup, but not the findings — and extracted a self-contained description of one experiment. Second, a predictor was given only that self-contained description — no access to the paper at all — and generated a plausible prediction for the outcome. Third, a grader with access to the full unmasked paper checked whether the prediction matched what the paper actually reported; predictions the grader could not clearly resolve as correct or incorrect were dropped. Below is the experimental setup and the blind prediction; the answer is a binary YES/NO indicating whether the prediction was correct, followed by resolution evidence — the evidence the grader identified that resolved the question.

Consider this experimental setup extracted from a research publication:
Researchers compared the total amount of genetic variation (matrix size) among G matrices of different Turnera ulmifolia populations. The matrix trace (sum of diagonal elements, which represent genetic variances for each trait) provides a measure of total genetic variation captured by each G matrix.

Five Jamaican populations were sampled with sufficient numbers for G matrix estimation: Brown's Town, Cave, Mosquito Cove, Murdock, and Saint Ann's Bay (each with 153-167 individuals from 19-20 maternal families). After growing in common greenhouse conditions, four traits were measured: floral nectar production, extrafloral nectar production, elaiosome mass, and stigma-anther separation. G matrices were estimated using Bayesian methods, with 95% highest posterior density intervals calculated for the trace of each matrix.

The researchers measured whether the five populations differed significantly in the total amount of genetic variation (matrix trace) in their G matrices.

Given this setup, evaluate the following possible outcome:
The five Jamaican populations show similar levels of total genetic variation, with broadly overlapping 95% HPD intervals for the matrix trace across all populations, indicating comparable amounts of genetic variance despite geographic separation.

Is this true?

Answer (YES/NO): YES